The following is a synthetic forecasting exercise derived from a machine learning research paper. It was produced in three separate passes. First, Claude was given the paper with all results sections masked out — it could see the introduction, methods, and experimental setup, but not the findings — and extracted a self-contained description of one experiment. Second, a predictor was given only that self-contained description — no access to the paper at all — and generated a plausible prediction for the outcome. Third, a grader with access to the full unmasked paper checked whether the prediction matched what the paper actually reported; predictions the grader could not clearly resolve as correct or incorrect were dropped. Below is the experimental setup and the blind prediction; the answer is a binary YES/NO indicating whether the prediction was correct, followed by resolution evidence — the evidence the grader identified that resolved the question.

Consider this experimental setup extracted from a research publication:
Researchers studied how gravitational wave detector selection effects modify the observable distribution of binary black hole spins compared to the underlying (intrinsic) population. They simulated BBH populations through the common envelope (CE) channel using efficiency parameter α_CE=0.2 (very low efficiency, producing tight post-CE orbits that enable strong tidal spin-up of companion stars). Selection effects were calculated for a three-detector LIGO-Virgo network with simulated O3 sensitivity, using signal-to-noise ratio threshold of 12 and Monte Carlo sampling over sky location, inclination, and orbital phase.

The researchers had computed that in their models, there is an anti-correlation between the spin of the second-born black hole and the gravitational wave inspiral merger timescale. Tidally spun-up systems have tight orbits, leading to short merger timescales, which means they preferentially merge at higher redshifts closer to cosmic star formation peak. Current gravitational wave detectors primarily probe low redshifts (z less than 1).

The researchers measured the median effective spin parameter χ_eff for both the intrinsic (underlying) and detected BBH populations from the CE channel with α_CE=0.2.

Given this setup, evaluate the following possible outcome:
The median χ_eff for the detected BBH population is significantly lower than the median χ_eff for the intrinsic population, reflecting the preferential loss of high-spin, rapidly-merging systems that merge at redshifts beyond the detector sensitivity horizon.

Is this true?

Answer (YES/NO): YES